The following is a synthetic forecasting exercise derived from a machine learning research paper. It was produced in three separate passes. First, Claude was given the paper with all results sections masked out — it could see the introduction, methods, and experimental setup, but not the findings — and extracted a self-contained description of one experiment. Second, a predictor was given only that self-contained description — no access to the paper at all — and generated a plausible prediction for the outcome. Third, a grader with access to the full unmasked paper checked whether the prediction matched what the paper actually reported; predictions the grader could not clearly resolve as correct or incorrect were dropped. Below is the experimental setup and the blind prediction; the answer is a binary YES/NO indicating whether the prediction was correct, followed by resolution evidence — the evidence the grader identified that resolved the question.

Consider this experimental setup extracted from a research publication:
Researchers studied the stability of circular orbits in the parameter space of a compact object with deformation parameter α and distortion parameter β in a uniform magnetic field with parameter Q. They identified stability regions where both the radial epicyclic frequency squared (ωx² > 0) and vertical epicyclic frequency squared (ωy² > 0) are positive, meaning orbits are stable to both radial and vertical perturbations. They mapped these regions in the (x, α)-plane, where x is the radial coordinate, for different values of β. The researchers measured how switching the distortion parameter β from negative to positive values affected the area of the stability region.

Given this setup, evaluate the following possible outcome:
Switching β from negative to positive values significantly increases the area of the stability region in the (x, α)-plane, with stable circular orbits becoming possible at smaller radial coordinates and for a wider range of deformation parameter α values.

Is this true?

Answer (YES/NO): NO